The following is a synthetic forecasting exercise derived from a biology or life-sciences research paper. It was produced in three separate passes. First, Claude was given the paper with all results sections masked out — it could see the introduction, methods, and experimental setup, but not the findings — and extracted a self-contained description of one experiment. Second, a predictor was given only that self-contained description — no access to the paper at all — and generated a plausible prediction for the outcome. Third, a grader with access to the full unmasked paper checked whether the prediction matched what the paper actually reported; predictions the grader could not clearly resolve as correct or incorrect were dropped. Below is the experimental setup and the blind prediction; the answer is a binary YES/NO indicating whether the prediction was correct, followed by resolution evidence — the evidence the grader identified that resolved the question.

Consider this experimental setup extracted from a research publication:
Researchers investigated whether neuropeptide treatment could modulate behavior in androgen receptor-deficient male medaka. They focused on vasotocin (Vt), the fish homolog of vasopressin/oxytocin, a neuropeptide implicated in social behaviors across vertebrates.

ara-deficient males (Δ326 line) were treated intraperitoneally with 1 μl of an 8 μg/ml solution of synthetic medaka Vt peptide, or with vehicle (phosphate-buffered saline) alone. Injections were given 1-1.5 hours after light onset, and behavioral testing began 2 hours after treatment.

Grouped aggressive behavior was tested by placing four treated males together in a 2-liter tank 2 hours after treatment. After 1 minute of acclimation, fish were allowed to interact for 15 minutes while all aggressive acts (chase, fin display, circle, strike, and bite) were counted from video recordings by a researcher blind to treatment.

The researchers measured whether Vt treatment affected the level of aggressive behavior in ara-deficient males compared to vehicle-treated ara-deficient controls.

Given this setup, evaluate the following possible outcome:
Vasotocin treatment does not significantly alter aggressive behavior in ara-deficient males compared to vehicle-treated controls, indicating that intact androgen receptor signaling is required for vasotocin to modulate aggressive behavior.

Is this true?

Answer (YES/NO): NO